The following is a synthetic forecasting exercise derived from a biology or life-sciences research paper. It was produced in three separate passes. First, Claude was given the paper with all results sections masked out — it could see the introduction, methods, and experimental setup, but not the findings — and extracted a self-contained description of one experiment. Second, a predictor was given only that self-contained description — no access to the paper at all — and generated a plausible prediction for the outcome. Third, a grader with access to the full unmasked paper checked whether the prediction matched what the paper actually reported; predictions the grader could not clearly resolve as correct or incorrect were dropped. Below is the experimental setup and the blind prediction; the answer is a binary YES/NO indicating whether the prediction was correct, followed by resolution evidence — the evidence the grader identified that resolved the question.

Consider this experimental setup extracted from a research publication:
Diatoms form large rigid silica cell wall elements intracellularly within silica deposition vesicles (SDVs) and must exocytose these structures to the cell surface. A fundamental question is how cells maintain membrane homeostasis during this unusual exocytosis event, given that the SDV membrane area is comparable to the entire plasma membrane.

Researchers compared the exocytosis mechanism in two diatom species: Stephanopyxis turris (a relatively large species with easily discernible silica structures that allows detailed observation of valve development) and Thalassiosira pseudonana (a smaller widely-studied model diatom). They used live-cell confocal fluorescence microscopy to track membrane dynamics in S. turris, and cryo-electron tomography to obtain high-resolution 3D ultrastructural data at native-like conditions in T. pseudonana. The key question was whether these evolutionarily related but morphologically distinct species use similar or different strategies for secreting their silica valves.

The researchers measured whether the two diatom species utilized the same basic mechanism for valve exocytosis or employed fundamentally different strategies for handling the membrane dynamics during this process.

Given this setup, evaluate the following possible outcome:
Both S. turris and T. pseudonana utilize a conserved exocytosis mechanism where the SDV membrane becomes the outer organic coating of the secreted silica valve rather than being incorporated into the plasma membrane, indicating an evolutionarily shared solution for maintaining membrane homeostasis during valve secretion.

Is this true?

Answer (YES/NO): NO